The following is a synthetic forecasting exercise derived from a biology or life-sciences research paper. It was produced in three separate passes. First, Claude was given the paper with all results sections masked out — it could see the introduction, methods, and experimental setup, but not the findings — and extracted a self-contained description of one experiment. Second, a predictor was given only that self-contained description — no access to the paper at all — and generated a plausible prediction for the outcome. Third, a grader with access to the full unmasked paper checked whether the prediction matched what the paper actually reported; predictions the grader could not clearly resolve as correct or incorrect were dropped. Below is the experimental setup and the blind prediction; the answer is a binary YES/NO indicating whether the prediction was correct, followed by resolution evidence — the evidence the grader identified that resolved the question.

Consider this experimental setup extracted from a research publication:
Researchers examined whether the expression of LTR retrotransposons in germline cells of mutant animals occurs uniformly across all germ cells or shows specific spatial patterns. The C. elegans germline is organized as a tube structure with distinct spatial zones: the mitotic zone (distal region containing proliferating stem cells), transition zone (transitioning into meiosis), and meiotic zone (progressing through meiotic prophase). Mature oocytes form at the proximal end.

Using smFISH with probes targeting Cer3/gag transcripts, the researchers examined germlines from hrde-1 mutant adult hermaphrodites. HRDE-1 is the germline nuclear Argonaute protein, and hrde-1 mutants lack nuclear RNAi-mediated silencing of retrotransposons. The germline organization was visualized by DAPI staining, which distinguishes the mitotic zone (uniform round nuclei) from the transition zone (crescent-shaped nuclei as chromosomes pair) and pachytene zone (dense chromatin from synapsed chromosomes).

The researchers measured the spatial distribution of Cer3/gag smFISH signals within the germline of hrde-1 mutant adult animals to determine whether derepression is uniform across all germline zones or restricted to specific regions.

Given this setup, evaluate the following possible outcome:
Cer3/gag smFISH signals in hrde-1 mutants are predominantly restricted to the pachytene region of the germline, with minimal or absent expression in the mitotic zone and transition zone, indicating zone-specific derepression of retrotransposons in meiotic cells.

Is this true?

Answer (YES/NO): NO